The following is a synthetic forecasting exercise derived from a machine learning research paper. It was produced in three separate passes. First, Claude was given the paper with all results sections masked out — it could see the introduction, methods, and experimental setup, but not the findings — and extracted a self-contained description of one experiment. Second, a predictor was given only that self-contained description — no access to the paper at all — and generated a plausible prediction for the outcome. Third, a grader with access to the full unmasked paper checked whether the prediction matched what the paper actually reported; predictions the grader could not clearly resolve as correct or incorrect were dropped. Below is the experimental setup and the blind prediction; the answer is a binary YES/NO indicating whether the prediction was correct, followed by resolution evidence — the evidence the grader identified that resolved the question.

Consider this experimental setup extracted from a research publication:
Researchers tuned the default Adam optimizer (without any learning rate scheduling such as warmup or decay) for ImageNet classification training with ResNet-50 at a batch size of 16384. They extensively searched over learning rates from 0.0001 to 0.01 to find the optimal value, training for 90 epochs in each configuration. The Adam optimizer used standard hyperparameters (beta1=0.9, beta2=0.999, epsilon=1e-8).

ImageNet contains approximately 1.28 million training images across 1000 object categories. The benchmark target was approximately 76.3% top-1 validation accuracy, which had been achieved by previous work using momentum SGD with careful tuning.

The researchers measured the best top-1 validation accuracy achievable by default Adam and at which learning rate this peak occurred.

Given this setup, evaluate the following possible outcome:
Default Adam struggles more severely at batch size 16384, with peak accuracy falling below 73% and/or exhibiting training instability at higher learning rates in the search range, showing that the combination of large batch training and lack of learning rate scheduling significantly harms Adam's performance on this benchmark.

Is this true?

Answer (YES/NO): YES